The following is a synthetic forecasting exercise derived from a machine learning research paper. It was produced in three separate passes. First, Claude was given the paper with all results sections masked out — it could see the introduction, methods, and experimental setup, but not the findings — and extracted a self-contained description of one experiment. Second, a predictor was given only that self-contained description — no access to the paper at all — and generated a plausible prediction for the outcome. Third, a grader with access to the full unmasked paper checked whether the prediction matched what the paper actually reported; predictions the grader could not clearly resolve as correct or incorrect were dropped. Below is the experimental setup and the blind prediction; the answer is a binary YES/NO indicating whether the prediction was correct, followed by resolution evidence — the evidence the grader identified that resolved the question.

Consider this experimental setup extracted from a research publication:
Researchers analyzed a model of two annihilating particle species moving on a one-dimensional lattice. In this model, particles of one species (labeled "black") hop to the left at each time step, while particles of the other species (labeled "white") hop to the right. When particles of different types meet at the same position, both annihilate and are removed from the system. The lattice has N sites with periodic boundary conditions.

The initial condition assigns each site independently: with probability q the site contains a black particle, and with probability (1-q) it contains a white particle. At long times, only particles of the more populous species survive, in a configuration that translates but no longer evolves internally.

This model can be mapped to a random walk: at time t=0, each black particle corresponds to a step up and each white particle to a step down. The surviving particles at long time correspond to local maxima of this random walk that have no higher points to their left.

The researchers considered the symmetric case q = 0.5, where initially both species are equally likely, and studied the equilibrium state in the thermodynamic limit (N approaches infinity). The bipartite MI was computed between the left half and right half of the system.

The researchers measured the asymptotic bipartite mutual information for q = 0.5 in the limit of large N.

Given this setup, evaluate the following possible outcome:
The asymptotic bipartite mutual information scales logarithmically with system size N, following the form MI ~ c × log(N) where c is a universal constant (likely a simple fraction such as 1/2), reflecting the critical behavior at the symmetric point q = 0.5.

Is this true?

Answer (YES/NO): NO